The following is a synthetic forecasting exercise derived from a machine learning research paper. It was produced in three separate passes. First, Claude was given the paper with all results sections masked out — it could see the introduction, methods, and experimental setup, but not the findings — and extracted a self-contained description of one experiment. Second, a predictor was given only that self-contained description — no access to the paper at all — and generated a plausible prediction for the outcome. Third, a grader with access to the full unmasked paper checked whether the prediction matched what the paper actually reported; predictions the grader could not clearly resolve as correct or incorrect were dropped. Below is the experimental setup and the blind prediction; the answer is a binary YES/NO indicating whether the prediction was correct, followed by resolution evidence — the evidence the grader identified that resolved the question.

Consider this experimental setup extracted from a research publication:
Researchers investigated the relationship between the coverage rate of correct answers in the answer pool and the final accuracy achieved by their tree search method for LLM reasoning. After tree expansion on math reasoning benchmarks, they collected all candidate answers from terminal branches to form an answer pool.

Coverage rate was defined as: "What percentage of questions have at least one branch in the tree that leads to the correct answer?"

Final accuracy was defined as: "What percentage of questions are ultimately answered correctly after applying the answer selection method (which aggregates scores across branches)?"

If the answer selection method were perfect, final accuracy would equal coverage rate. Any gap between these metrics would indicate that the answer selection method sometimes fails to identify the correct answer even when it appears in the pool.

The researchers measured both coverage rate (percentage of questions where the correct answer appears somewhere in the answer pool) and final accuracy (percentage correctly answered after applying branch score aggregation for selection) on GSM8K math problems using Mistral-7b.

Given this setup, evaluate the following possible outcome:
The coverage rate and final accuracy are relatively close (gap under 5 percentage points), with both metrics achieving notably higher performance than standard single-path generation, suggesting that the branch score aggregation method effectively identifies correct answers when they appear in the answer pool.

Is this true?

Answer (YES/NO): NO